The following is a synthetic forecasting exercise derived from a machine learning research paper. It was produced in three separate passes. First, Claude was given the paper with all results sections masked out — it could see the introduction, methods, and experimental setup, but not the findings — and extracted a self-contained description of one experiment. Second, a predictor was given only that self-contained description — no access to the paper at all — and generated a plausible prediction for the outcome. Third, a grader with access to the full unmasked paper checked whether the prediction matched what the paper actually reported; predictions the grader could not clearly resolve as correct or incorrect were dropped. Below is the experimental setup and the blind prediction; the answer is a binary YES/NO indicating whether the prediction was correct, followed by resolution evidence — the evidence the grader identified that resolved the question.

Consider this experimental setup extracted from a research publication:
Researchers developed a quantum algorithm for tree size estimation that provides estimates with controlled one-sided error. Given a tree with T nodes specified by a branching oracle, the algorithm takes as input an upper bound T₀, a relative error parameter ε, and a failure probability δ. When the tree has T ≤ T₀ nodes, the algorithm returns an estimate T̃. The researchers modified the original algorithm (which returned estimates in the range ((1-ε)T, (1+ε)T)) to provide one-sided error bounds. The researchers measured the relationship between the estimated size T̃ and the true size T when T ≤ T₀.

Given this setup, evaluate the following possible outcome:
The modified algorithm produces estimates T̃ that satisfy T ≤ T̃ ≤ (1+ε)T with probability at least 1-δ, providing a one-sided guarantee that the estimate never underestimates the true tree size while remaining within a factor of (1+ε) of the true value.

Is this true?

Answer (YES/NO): NO